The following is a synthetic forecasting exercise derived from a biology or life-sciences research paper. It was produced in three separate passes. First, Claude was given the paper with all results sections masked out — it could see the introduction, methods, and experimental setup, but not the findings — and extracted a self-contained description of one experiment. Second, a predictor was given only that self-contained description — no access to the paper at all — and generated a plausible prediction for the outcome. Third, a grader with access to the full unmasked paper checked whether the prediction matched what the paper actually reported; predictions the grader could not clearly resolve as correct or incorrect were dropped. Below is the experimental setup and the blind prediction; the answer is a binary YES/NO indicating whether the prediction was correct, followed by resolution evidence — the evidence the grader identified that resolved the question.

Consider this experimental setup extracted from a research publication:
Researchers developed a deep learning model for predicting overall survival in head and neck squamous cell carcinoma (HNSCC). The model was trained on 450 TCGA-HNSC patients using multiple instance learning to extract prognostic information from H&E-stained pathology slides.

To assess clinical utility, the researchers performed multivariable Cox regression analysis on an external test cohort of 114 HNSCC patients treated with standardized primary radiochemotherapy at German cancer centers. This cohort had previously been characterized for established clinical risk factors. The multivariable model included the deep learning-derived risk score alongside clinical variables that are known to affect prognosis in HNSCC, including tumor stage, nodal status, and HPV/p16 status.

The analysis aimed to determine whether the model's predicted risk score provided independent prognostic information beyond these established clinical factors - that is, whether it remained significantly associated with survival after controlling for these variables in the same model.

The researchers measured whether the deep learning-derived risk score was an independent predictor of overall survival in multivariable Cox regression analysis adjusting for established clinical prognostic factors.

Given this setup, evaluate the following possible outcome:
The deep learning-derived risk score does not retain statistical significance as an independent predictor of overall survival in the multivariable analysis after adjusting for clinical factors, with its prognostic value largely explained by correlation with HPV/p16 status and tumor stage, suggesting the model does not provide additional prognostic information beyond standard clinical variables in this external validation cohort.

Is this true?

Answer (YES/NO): NO